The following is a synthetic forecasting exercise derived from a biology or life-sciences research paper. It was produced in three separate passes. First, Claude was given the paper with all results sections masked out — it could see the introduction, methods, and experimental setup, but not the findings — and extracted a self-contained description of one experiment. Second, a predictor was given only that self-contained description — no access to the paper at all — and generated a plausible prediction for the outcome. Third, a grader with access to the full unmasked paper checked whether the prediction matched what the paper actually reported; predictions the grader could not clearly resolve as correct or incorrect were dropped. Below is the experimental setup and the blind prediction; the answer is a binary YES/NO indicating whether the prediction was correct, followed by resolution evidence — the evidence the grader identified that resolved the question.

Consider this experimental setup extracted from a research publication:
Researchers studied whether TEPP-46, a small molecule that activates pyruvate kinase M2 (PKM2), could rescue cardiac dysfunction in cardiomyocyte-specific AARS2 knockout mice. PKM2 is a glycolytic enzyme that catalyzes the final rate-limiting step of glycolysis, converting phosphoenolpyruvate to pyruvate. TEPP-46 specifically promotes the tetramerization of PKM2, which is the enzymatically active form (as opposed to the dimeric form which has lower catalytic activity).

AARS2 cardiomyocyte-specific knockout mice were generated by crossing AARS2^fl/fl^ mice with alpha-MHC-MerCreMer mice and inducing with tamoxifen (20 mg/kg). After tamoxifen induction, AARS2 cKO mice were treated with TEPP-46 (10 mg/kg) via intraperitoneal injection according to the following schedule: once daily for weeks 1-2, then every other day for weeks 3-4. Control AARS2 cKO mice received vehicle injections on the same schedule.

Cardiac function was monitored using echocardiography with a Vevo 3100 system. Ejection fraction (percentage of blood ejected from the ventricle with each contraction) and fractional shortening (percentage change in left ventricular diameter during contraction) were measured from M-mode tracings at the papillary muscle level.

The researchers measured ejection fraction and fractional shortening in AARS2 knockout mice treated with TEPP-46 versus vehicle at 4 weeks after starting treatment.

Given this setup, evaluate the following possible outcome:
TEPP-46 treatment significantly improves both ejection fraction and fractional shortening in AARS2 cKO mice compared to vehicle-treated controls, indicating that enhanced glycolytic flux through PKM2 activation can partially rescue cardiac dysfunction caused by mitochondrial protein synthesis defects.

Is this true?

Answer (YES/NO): YES